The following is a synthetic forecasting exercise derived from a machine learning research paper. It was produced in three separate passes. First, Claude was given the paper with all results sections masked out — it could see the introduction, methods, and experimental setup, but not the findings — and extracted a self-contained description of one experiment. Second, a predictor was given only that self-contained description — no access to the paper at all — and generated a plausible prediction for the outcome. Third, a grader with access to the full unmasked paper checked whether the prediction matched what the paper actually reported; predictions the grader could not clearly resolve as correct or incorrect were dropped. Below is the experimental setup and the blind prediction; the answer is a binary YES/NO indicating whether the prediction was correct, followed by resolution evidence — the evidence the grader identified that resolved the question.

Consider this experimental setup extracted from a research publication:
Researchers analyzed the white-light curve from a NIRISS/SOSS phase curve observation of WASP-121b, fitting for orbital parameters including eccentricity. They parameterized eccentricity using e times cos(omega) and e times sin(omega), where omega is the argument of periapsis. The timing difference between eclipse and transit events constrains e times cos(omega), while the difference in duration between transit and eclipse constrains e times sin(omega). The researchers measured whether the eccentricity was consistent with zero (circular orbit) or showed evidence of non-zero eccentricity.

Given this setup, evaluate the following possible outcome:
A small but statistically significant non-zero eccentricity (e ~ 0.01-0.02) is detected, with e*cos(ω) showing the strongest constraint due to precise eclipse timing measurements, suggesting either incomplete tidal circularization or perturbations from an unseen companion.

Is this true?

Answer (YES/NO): NO